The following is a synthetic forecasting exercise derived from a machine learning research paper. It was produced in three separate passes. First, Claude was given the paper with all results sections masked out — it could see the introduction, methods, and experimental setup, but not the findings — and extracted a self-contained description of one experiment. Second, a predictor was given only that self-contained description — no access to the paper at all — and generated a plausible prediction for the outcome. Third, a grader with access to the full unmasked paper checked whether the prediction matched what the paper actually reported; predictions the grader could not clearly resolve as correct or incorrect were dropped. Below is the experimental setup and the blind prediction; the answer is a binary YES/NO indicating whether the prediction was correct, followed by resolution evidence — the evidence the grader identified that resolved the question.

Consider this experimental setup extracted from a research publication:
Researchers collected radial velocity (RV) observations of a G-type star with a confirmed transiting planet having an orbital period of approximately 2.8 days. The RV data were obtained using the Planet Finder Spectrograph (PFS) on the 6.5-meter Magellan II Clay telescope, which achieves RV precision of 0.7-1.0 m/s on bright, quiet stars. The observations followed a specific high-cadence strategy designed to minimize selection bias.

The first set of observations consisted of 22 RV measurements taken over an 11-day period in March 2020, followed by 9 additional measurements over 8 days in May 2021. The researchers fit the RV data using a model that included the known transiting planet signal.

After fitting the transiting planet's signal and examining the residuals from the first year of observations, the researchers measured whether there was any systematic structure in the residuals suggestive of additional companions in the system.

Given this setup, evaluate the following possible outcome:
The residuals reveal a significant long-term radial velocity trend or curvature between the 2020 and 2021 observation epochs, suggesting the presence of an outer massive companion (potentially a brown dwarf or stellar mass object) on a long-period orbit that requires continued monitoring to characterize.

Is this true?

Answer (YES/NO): NO